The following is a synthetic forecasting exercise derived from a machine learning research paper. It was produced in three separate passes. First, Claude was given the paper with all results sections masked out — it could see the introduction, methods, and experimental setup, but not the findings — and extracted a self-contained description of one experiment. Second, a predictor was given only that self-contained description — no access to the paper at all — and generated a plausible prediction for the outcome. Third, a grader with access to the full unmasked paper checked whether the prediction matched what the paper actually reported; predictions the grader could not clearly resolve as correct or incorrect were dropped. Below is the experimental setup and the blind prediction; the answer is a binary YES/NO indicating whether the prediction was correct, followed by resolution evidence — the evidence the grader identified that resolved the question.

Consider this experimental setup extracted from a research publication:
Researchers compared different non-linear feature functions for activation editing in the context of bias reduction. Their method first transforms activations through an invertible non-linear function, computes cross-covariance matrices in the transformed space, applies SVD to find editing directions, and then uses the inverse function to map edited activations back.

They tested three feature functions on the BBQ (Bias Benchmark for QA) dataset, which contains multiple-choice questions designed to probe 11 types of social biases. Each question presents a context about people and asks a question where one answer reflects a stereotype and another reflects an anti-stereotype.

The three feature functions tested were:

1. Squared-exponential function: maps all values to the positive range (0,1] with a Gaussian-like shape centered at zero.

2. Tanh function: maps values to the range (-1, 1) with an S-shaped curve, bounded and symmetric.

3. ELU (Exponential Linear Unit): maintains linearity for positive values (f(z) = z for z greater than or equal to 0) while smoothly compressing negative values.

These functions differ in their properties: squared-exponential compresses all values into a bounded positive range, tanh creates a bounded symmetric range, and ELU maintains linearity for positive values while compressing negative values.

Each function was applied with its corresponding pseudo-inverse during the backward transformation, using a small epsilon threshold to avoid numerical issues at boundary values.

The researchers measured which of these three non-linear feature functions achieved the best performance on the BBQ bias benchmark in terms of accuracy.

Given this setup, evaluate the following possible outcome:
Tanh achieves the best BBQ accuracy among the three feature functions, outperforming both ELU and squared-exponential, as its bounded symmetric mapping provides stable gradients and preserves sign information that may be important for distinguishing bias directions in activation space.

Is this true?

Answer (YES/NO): NO